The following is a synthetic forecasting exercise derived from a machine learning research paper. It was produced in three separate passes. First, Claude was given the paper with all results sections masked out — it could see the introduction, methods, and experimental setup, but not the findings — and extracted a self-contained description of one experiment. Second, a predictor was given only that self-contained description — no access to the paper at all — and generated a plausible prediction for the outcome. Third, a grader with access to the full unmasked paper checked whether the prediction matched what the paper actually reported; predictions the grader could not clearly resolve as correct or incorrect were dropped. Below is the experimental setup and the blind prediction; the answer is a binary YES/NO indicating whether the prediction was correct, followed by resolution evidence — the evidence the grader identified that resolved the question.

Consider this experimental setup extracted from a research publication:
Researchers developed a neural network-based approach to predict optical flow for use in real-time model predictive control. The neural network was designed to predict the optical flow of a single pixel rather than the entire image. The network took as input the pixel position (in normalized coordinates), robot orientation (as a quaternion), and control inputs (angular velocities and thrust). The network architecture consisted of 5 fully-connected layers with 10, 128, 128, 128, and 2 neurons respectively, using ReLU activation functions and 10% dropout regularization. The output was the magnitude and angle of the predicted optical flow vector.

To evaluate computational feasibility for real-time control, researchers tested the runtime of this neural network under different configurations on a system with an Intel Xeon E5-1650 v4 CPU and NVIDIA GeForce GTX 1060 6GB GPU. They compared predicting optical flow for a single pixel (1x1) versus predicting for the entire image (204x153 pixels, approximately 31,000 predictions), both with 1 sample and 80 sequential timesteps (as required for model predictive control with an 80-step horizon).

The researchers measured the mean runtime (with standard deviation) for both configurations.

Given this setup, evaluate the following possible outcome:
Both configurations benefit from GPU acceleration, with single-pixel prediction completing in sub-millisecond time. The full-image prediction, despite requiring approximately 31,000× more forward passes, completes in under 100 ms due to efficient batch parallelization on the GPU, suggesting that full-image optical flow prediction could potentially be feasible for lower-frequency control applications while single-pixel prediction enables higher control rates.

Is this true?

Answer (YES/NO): NO